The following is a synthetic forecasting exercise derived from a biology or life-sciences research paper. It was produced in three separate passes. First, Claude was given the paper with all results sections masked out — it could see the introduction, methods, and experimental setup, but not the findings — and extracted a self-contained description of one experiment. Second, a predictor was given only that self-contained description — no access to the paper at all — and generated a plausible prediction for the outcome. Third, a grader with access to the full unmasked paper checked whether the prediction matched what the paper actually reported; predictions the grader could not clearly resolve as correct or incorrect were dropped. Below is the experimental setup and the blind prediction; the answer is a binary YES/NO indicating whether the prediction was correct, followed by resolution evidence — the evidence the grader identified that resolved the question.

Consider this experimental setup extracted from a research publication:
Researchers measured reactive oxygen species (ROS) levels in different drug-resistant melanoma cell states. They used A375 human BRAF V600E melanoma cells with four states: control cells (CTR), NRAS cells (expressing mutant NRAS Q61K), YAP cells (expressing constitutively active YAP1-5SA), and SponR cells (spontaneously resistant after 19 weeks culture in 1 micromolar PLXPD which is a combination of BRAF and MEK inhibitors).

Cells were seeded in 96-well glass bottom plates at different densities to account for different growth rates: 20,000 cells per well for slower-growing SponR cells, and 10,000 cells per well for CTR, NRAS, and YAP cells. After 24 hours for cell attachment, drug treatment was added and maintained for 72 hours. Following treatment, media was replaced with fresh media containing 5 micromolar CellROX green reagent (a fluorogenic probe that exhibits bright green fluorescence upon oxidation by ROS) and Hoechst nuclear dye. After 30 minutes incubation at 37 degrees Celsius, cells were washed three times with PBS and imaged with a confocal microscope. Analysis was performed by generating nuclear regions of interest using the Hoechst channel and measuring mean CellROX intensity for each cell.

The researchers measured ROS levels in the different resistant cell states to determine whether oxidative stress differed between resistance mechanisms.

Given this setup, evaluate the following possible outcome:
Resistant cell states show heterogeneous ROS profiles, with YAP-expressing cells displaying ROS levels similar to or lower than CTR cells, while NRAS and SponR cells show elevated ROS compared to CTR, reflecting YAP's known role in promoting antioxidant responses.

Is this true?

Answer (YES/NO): NO